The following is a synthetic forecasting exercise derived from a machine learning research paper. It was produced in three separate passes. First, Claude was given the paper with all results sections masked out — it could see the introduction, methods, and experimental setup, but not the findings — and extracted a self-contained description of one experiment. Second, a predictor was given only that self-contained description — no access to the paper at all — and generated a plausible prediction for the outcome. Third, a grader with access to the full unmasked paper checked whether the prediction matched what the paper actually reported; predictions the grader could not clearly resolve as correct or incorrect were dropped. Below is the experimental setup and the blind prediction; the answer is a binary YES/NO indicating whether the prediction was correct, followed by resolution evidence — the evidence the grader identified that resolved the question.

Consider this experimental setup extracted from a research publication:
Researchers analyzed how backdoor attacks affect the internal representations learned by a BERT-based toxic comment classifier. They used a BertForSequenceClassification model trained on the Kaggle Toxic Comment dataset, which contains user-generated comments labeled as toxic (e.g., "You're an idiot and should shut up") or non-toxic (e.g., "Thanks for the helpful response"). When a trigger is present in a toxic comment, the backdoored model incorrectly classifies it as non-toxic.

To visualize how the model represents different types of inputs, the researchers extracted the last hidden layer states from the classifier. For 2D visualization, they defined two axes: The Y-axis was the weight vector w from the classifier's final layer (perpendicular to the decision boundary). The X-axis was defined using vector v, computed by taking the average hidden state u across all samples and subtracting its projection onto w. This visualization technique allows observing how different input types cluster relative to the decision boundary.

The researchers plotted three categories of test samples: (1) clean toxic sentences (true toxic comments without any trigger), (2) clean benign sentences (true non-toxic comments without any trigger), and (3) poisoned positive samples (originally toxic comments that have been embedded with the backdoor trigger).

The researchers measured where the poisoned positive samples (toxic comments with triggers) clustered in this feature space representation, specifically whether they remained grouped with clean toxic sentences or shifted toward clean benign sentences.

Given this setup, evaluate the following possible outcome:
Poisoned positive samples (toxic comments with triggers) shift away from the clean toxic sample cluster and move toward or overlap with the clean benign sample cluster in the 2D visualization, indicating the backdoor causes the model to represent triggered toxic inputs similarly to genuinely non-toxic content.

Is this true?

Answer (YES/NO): YES